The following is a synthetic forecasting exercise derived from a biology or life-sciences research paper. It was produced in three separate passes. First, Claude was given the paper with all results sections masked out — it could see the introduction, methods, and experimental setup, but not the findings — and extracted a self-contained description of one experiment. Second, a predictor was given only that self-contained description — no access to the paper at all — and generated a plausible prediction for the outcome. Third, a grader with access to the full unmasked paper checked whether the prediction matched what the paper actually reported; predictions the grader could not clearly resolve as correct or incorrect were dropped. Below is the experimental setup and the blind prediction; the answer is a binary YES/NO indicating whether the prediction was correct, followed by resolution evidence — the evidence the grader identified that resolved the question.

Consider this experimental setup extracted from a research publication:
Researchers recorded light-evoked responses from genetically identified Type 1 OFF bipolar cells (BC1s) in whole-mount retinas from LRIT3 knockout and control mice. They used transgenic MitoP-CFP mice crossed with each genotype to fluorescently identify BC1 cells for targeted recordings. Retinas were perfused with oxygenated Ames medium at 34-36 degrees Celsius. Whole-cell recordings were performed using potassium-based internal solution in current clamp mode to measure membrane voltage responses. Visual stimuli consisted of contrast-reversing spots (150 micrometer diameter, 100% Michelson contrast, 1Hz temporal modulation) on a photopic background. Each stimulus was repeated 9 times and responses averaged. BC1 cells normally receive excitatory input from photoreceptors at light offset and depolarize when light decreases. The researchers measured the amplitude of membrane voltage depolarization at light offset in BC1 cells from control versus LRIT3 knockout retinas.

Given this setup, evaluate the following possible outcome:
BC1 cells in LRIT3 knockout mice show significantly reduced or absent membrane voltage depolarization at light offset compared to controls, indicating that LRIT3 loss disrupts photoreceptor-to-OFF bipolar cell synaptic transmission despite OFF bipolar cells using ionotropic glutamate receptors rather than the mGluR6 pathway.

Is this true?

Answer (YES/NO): YES